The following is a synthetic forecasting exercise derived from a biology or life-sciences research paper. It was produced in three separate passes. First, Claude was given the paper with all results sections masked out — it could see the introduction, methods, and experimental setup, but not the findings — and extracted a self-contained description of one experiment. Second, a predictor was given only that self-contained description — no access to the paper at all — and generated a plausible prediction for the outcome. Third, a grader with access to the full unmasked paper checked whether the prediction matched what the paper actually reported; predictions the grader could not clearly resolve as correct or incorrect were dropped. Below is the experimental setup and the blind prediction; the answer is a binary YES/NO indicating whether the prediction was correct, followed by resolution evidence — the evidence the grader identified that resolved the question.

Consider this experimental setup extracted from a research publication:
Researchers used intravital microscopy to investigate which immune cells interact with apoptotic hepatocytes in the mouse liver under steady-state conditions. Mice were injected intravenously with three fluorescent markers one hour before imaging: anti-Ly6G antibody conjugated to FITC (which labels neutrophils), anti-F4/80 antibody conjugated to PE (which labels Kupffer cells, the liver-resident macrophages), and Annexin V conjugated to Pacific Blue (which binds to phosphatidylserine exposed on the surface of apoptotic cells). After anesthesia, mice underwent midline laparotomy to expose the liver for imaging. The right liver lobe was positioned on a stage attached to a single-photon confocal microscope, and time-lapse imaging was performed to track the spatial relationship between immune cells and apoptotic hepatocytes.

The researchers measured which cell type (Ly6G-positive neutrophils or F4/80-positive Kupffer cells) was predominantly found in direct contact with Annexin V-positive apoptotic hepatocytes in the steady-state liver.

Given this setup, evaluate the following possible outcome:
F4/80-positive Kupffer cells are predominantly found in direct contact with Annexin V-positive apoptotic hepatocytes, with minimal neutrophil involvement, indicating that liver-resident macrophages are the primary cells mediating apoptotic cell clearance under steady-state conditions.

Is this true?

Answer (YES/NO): NO